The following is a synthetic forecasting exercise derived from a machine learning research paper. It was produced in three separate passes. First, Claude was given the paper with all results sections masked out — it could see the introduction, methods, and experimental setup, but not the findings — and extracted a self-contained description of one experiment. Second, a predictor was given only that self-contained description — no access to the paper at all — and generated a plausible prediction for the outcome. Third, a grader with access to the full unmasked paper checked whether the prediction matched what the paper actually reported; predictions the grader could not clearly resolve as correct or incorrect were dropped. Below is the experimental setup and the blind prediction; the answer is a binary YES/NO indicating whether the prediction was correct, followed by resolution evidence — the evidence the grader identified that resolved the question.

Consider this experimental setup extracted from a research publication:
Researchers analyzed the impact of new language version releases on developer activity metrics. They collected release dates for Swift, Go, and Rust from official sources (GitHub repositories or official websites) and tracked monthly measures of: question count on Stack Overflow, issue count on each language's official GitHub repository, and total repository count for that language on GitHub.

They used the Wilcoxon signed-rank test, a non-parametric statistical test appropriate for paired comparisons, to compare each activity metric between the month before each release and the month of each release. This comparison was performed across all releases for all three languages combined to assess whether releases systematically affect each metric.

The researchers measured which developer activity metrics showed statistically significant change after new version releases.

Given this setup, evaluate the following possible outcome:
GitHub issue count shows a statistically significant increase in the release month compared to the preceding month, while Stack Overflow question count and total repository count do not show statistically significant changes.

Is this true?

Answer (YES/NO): NO